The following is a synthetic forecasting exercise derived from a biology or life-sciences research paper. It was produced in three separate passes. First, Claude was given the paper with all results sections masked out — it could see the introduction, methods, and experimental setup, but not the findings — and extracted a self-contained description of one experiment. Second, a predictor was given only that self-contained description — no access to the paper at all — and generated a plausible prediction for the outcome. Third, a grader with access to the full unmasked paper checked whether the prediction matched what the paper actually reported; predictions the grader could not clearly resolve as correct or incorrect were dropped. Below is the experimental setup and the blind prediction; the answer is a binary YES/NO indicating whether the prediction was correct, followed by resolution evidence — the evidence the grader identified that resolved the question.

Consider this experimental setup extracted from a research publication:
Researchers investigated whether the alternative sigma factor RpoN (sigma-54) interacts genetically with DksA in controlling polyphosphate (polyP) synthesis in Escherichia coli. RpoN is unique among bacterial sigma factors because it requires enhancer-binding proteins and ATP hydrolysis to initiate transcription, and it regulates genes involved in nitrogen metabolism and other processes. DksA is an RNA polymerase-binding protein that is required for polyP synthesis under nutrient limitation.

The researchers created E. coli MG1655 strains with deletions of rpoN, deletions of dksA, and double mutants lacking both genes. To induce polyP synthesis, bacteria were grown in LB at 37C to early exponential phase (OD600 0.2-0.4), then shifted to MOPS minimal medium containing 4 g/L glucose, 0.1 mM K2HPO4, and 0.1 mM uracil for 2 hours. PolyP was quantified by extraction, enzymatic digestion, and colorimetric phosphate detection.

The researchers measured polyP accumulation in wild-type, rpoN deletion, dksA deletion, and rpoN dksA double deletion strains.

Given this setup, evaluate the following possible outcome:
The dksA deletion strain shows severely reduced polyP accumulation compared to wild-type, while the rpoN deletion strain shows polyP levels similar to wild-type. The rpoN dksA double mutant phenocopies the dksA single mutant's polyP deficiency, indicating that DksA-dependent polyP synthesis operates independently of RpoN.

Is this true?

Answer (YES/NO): NO